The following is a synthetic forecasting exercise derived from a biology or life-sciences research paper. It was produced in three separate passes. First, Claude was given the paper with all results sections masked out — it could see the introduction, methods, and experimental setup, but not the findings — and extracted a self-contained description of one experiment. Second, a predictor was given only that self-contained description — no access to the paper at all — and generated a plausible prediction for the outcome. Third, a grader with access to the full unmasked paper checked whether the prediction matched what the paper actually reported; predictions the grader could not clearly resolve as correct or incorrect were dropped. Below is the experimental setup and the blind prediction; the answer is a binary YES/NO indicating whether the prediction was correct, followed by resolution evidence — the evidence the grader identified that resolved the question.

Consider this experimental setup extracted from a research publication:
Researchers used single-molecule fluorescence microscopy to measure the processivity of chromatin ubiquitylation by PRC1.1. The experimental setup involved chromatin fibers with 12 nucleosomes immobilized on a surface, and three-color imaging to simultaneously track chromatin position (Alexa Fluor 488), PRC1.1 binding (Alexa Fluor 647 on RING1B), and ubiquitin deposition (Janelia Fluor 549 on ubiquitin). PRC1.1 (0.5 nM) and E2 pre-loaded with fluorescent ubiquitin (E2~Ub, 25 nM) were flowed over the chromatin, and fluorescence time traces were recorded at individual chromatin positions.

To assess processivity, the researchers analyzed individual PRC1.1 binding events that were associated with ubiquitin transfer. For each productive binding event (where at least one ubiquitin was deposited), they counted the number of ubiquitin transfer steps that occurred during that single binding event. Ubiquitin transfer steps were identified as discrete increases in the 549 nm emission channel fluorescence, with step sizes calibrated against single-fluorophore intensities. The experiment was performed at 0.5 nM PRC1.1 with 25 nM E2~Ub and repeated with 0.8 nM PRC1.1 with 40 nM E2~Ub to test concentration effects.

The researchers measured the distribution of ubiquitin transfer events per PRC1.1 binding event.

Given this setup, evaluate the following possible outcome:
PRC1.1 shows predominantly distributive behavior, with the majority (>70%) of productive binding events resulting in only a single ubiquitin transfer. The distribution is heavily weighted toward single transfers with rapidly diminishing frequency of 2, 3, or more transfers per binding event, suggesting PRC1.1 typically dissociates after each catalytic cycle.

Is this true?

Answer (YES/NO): NO